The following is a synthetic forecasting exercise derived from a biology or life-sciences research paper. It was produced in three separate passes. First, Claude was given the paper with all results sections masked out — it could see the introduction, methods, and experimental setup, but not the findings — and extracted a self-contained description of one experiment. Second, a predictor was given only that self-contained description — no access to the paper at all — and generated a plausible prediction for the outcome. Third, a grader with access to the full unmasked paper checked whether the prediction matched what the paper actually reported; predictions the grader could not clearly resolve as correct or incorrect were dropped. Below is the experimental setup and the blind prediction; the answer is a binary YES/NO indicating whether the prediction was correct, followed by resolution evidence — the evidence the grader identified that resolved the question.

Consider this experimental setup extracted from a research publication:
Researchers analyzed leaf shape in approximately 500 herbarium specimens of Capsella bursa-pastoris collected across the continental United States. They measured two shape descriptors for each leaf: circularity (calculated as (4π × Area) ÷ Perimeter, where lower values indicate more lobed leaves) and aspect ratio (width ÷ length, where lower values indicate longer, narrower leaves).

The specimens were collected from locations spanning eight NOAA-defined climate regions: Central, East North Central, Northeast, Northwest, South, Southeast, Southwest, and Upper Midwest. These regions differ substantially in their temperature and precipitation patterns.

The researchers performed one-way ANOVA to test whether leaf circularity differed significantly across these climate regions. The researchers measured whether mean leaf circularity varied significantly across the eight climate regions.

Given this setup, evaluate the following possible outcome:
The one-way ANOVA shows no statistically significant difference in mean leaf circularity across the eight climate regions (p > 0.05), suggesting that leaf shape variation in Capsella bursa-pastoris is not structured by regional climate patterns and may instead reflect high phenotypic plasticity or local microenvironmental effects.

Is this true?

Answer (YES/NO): NO